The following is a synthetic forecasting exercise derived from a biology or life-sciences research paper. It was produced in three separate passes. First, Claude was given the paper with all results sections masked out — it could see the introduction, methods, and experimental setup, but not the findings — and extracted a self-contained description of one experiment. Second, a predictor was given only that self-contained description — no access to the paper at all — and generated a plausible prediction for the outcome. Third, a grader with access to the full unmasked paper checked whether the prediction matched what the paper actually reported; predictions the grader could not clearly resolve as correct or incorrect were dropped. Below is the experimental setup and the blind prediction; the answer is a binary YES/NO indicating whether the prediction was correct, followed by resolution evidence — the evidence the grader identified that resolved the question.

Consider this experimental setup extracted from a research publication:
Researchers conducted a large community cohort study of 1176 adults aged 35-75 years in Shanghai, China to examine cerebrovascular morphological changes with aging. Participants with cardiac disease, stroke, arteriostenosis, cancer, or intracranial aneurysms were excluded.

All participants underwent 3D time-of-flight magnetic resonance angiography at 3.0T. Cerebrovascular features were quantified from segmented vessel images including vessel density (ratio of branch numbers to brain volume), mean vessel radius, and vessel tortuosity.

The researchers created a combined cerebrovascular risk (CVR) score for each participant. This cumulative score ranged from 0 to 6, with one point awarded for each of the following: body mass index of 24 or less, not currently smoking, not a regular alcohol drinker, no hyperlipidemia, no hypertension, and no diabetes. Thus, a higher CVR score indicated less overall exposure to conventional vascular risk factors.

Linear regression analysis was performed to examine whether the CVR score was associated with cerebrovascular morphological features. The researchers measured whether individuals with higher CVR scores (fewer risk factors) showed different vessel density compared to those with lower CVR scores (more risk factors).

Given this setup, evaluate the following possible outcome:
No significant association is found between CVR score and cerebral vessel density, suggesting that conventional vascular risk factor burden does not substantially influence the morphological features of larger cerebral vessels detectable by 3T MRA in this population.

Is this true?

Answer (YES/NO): NO